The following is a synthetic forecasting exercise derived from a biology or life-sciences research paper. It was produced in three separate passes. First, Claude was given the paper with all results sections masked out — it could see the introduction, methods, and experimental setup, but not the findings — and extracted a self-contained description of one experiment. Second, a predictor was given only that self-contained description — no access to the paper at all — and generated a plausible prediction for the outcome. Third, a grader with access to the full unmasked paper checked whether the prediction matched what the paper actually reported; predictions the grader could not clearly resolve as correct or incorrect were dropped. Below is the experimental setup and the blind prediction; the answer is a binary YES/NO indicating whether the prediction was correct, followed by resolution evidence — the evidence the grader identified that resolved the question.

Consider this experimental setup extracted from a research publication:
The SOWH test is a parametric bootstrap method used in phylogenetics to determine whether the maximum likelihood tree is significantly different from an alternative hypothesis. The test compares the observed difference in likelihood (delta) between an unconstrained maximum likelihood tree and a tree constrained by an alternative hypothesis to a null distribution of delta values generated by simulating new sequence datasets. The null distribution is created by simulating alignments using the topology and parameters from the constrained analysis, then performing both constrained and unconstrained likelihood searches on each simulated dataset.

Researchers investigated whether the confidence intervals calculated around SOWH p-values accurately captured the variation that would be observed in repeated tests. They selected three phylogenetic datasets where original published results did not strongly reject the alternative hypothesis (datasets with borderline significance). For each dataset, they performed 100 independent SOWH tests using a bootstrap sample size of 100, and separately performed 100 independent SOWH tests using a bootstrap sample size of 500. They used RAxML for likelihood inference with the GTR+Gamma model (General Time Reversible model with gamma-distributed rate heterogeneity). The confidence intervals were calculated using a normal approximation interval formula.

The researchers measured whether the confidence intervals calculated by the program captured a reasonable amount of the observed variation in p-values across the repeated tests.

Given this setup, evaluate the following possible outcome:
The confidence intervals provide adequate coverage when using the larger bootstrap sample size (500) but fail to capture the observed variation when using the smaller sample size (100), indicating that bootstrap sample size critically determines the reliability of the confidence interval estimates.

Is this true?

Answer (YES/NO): NO